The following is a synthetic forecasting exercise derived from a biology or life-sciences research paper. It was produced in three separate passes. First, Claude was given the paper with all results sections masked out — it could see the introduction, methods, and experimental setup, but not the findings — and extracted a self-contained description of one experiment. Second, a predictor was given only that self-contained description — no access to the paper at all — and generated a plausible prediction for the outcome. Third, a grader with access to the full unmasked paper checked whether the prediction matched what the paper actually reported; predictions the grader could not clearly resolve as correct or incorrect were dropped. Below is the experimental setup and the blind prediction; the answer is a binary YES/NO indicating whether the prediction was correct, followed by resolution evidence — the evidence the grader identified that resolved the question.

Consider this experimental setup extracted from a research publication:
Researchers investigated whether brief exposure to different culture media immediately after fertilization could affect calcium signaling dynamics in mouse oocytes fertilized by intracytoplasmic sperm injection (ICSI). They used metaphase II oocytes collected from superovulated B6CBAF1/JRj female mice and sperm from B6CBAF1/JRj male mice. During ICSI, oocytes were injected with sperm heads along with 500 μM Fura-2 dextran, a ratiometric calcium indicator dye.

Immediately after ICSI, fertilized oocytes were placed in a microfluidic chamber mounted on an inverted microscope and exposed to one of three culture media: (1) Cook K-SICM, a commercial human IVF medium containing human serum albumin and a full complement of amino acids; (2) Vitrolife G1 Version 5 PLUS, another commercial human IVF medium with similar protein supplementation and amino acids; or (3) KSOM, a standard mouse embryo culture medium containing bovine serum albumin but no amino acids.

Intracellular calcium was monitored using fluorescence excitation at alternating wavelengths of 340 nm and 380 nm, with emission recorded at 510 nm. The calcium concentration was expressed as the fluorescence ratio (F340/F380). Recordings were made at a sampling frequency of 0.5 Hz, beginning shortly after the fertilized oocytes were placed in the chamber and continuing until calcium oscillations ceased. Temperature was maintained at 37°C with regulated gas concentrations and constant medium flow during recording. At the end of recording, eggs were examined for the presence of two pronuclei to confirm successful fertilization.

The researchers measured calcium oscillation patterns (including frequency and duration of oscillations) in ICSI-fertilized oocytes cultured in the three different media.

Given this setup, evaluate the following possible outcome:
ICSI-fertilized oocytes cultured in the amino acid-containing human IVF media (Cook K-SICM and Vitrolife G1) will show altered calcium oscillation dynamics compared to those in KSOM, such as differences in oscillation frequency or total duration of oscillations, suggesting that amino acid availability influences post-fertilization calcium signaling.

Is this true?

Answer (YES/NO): NO